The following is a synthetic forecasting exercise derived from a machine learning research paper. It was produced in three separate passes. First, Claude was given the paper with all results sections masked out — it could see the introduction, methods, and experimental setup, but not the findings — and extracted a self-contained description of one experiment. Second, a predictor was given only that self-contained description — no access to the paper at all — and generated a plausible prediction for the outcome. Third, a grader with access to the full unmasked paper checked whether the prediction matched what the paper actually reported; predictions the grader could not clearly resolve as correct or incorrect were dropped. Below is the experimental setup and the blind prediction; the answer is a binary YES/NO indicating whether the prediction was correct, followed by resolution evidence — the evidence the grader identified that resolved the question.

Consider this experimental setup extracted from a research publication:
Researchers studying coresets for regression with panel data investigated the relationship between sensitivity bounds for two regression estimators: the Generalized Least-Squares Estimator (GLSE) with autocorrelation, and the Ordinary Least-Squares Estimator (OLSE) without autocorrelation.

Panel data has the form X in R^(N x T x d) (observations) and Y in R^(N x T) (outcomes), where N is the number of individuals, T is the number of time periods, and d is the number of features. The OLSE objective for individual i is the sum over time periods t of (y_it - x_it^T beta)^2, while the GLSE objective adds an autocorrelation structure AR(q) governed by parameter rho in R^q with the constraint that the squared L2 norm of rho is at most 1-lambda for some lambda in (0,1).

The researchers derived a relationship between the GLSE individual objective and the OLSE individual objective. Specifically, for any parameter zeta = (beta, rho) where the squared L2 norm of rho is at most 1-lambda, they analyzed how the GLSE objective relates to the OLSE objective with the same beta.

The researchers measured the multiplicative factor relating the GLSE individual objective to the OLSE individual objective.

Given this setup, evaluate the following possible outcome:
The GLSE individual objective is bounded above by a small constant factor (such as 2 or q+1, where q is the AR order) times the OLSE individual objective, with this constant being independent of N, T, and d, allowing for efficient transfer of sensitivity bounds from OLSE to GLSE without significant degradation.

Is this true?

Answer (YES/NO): NO